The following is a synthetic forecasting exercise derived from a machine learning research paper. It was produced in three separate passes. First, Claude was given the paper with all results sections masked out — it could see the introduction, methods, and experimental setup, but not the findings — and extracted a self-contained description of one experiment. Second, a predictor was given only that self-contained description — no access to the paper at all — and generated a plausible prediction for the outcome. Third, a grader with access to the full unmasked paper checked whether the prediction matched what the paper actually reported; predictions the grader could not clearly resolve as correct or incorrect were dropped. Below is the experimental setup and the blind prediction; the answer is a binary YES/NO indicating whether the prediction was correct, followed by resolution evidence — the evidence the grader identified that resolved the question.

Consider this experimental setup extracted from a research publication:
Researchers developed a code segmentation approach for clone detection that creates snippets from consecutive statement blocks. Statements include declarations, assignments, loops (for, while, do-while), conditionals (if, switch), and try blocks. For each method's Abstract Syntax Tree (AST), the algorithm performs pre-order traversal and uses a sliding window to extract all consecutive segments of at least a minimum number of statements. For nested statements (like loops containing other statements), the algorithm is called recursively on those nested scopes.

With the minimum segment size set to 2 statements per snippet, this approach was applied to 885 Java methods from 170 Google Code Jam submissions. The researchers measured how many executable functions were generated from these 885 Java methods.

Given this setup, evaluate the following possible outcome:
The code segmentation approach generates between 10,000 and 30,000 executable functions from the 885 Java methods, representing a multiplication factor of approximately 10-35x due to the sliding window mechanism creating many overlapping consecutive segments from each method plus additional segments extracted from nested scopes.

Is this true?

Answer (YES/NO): YES